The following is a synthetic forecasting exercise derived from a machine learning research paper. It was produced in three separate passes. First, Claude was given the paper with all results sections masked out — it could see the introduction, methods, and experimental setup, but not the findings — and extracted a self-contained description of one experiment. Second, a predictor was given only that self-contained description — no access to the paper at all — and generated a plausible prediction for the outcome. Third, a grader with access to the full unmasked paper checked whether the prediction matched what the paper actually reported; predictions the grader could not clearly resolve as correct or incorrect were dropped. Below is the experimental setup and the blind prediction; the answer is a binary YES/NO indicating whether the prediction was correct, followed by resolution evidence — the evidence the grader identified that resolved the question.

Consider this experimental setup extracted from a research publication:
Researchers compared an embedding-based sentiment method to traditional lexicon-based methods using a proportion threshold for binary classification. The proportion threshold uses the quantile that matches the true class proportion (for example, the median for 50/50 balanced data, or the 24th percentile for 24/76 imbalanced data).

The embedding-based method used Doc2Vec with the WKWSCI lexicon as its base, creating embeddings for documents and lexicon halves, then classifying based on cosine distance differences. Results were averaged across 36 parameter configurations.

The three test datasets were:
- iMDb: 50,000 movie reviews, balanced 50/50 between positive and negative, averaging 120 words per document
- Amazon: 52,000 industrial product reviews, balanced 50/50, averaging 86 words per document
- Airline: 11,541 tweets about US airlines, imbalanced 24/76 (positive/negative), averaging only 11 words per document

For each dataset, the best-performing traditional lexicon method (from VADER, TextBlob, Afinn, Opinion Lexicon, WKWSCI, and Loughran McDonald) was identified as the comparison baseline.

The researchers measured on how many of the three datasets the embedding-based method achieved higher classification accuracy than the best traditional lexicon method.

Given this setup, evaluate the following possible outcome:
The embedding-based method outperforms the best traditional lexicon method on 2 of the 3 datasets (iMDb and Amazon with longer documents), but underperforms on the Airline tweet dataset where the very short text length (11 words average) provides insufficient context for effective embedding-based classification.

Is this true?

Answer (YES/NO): YES